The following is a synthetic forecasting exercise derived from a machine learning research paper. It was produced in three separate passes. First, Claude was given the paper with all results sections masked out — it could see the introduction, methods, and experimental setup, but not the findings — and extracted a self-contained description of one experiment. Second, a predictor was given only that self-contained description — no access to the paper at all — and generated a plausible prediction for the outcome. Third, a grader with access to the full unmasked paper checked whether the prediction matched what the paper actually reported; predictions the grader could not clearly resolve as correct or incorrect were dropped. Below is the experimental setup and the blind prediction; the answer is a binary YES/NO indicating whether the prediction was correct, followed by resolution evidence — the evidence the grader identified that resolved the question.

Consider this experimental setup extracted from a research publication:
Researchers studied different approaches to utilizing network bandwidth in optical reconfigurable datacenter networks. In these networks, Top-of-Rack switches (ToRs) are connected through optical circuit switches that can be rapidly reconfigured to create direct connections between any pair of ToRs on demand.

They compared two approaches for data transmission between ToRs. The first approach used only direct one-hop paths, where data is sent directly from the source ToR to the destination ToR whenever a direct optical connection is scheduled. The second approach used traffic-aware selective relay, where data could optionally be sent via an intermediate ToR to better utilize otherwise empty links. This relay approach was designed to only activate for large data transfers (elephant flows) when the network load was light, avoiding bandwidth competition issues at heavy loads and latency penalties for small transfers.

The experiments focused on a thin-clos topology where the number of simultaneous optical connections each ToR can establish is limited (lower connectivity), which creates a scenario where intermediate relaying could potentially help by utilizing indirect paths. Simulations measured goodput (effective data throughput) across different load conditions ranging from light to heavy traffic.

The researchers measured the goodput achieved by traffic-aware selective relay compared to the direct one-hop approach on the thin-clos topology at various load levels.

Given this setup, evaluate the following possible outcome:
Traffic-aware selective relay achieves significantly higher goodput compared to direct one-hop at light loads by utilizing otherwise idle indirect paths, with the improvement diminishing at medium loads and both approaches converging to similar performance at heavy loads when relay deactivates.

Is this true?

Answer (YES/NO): NO